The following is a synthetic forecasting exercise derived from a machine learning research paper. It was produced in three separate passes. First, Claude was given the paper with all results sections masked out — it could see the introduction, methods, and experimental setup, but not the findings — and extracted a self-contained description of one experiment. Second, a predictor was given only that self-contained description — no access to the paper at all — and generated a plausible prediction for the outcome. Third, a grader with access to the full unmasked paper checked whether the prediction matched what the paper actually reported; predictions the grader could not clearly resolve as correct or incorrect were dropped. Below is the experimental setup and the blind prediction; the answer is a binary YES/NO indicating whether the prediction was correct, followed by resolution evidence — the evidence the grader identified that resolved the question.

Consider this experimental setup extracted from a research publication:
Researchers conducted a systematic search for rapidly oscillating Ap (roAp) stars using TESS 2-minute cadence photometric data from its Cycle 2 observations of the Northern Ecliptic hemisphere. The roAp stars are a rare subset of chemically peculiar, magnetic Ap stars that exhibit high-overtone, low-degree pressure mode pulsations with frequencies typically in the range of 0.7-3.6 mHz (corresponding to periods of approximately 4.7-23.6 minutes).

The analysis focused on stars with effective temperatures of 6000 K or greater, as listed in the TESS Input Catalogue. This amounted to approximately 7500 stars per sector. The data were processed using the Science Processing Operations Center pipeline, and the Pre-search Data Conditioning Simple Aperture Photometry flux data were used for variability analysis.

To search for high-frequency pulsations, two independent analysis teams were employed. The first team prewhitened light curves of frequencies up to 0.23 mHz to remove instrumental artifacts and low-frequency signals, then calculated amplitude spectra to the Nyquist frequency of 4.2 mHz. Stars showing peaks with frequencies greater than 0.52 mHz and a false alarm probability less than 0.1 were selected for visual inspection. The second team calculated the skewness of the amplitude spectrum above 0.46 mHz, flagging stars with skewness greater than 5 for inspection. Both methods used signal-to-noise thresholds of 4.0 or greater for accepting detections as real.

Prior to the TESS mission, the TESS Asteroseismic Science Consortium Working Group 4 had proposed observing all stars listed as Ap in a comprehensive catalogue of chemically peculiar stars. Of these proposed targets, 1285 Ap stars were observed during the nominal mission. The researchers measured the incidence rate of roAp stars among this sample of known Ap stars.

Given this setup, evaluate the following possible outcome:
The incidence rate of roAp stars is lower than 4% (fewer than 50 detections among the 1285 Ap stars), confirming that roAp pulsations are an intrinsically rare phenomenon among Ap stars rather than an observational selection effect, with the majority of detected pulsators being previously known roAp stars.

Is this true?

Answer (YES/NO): NO